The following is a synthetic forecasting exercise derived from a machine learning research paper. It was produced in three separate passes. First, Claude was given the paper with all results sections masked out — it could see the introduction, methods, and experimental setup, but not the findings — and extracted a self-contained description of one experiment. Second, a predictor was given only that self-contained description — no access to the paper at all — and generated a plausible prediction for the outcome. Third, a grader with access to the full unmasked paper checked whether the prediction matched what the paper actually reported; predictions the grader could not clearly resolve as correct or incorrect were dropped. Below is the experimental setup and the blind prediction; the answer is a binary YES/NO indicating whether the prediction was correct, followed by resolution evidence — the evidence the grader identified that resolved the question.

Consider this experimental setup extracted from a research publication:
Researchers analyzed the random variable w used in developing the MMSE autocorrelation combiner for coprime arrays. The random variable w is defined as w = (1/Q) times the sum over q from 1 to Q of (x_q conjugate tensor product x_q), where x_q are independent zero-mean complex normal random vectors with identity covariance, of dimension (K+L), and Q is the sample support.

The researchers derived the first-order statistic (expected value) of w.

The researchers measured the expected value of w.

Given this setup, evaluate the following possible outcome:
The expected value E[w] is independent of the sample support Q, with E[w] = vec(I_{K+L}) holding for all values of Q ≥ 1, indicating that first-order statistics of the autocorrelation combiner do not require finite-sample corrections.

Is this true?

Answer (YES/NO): YES